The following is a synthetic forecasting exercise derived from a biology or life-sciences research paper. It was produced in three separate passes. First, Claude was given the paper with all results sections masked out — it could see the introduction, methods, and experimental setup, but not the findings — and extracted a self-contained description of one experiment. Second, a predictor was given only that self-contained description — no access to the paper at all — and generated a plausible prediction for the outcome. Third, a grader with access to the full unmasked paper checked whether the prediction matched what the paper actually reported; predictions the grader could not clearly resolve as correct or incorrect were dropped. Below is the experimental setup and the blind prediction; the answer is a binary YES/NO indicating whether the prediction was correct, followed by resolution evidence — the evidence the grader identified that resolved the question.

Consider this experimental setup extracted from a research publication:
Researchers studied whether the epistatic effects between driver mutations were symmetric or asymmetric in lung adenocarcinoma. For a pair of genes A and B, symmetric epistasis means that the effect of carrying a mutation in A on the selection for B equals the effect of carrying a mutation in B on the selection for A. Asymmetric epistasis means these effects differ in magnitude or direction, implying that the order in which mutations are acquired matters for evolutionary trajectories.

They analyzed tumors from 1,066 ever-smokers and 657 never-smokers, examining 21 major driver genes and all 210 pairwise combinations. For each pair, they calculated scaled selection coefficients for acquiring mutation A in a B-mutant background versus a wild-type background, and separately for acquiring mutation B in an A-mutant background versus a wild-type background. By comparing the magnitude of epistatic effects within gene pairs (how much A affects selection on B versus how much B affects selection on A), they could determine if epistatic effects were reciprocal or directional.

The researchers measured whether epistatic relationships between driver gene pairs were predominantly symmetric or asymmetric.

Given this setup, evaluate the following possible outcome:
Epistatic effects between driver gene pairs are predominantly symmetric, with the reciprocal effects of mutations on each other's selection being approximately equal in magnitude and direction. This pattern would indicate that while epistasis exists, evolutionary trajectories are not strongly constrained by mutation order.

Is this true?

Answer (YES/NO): NO